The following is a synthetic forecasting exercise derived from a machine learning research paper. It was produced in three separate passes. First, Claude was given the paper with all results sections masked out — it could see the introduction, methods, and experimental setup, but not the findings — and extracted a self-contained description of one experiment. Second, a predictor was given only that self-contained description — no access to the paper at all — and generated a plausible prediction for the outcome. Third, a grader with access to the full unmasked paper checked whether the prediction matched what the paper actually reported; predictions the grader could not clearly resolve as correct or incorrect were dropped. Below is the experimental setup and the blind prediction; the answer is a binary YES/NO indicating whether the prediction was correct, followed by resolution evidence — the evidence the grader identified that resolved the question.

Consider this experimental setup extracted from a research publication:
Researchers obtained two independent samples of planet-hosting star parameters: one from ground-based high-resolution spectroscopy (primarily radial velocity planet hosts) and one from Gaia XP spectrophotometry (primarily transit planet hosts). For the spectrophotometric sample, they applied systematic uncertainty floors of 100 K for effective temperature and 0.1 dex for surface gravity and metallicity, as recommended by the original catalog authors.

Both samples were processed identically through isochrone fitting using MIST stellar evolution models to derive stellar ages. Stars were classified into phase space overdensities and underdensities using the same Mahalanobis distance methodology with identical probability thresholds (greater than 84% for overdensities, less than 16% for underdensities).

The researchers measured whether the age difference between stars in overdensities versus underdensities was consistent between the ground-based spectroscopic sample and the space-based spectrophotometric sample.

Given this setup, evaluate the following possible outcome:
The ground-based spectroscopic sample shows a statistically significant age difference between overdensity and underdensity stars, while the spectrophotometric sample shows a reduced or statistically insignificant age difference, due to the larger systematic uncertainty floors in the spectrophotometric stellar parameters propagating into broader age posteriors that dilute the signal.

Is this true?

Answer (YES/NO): NO